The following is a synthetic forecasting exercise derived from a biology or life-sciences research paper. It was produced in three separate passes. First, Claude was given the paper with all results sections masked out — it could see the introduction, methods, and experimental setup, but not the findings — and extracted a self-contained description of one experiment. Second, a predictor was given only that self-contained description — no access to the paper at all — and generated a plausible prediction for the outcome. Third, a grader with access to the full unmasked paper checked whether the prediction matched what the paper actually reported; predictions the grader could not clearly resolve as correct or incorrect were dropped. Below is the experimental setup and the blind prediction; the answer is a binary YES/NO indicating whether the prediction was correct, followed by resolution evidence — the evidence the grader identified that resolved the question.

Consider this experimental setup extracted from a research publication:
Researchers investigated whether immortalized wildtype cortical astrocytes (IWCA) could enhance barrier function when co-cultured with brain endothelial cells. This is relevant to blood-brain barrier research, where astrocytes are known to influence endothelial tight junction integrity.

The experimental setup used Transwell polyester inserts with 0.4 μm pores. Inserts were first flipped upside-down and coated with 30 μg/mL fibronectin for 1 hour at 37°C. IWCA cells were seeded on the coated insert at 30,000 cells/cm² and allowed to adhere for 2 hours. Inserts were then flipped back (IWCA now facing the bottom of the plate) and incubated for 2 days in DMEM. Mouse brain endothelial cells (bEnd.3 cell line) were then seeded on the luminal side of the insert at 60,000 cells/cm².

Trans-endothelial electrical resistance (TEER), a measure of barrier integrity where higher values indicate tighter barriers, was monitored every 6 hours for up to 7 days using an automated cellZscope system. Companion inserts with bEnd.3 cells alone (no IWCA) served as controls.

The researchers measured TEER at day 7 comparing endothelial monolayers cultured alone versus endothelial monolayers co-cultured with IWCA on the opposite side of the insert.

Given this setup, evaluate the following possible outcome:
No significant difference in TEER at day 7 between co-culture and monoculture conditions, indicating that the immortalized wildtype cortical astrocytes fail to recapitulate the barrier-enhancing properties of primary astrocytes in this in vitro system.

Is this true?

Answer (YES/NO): NO